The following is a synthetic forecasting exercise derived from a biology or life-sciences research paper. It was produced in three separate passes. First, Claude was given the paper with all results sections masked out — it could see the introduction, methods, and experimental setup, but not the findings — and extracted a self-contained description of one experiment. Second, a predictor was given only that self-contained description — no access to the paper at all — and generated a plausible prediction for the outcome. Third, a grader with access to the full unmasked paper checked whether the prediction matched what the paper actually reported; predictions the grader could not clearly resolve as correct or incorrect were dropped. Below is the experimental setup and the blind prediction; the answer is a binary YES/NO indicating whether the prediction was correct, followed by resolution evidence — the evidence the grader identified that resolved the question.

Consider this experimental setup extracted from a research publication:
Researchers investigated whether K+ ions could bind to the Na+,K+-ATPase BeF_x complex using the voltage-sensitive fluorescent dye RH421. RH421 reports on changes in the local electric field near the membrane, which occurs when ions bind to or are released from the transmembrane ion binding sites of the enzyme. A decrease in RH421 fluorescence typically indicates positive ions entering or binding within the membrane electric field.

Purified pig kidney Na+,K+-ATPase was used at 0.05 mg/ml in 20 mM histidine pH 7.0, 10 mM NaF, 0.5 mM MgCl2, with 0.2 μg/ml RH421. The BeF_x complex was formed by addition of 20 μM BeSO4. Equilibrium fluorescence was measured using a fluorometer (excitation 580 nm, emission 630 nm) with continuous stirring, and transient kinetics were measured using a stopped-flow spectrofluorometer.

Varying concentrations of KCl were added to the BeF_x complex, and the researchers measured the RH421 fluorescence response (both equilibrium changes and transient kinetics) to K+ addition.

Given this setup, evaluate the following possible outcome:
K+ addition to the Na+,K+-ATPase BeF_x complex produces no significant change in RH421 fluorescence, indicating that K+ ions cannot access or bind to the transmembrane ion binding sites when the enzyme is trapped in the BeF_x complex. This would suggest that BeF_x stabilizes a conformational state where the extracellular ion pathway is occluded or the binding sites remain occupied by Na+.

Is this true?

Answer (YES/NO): NO